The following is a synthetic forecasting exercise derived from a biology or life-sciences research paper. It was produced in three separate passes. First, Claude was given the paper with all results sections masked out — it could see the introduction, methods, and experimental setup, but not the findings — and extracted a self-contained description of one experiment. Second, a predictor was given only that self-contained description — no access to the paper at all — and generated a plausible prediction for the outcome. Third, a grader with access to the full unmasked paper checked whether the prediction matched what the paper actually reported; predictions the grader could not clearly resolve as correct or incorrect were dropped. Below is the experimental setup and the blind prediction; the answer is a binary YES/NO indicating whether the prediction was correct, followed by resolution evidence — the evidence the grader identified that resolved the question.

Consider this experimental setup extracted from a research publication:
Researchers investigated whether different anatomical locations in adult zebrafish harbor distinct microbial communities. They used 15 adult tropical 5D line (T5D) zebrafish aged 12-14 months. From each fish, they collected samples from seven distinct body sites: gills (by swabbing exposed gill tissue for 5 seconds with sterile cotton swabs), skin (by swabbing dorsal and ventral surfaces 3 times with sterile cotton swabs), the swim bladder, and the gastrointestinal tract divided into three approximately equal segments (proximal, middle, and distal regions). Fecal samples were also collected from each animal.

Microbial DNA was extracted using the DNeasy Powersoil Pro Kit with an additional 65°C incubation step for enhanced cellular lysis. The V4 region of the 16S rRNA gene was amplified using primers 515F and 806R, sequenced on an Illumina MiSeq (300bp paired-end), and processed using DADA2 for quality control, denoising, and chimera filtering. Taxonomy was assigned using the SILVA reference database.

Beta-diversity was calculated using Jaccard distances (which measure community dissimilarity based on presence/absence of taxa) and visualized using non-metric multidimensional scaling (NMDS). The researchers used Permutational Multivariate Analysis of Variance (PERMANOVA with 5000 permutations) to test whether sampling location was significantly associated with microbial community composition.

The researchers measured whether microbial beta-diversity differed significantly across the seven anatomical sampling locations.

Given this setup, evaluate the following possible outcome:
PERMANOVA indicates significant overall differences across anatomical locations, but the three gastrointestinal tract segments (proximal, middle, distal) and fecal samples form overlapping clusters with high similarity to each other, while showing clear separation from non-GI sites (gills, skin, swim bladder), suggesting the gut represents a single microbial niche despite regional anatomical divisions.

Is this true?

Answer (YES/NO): NO